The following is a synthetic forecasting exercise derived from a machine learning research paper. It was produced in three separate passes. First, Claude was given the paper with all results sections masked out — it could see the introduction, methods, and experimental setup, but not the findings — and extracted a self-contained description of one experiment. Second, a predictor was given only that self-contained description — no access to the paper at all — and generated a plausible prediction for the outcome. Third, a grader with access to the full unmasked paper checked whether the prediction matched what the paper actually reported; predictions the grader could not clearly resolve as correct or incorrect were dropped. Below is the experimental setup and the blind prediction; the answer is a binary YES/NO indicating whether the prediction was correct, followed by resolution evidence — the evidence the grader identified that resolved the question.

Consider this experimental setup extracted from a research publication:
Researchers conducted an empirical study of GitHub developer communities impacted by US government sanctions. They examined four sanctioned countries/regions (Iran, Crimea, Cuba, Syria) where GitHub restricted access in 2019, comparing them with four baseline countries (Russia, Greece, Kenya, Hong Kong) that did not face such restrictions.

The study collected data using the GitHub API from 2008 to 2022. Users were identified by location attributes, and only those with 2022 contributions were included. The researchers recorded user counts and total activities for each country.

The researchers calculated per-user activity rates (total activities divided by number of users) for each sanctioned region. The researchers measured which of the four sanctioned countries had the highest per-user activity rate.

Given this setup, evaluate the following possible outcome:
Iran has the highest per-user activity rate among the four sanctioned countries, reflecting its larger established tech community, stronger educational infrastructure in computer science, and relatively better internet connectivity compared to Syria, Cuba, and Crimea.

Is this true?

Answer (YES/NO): NO